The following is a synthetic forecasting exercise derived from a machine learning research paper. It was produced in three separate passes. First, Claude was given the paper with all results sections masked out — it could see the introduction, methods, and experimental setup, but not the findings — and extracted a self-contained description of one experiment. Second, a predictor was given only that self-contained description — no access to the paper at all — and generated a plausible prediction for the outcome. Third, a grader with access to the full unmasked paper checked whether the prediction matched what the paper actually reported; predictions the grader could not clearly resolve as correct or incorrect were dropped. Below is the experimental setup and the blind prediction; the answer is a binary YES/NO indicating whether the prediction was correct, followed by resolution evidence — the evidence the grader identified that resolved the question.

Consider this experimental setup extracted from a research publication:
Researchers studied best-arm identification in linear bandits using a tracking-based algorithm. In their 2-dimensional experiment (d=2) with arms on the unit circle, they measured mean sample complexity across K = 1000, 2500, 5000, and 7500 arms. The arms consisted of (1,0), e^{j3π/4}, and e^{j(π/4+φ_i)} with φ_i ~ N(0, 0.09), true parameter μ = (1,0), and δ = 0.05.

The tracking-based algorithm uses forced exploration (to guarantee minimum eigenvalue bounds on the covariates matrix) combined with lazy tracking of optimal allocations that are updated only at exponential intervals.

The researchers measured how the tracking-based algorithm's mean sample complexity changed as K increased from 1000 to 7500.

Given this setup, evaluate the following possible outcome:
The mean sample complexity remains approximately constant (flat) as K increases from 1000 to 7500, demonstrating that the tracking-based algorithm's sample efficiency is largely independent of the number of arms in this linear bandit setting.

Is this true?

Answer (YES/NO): YES